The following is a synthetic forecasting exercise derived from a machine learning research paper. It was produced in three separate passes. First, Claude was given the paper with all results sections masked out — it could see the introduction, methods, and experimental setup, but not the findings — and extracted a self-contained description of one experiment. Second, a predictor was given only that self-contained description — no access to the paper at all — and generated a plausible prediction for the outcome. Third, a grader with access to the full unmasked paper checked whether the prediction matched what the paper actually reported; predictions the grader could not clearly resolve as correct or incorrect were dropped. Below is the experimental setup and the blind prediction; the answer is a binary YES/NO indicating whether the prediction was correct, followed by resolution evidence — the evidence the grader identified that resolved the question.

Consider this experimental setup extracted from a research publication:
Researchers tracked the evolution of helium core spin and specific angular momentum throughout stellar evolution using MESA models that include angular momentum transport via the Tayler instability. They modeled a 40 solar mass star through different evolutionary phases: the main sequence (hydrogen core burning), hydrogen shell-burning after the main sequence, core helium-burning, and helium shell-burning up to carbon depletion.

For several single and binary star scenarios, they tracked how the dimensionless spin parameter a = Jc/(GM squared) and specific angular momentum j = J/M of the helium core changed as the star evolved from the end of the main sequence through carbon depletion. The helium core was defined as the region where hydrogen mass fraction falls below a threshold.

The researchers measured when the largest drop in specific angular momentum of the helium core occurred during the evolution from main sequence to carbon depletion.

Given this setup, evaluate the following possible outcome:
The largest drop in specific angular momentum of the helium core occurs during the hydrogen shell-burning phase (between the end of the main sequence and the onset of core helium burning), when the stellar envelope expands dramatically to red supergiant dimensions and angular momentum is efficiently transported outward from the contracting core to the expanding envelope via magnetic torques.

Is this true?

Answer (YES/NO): YES